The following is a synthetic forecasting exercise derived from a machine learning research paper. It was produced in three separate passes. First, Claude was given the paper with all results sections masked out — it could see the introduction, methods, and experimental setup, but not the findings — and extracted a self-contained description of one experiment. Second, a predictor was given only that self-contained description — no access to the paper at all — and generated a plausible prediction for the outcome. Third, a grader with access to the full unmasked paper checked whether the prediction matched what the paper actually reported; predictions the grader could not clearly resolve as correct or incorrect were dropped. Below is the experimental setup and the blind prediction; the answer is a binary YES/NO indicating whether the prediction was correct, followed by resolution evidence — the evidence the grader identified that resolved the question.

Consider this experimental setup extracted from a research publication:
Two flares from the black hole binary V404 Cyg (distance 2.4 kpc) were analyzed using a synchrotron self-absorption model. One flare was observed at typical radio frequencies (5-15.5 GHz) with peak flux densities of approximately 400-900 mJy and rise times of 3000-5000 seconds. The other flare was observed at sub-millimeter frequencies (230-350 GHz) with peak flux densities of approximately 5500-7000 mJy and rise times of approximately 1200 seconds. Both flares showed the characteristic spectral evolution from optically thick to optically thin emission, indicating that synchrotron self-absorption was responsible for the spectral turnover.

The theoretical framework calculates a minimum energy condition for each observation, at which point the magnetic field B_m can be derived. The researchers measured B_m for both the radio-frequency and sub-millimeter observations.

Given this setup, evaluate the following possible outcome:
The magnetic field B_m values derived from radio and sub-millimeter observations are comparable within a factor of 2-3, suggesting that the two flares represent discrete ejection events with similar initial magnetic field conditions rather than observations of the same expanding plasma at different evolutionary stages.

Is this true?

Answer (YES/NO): NO